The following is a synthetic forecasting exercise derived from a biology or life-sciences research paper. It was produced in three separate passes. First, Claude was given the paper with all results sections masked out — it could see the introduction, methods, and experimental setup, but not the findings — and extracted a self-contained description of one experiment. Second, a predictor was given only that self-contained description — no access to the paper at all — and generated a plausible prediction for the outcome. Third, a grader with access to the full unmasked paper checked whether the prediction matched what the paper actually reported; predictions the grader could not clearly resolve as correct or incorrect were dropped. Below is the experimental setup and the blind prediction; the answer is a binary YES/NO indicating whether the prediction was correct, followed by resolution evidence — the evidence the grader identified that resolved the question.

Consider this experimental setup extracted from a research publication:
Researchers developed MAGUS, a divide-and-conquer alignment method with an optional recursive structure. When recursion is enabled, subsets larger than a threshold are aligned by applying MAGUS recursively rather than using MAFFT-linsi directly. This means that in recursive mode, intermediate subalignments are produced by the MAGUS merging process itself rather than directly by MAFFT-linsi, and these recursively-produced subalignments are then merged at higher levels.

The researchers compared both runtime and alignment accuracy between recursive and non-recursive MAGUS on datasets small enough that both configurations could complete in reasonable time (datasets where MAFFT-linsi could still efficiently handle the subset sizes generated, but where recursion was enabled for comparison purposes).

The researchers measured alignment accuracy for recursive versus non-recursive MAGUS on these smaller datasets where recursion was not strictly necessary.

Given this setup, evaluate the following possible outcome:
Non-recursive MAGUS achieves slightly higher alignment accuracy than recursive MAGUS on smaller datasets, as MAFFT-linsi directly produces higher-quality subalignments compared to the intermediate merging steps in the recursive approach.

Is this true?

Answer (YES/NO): NO